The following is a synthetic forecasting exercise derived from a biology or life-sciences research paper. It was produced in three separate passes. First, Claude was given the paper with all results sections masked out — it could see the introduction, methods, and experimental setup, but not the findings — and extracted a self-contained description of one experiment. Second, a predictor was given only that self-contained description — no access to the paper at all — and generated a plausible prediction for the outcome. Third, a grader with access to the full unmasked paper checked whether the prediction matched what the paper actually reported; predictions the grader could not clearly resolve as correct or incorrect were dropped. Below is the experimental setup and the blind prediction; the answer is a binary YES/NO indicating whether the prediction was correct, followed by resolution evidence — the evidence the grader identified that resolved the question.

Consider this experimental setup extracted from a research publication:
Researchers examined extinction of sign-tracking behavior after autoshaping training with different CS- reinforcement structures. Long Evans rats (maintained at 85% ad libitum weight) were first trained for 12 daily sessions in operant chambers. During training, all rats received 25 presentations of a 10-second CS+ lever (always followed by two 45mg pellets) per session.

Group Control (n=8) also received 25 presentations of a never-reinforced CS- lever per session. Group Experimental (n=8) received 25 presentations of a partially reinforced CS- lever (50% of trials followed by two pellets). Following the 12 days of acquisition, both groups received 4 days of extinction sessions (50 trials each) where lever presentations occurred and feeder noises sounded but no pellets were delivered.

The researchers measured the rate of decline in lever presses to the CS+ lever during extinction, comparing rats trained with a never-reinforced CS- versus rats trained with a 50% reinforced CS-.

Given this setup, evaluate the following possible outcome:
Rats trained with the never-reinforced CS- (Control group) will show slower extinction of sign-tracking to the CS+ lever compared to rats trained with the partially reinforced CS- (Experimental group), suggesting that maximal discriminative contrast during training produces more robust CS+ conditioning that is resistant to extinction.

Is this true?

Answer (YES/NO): NO